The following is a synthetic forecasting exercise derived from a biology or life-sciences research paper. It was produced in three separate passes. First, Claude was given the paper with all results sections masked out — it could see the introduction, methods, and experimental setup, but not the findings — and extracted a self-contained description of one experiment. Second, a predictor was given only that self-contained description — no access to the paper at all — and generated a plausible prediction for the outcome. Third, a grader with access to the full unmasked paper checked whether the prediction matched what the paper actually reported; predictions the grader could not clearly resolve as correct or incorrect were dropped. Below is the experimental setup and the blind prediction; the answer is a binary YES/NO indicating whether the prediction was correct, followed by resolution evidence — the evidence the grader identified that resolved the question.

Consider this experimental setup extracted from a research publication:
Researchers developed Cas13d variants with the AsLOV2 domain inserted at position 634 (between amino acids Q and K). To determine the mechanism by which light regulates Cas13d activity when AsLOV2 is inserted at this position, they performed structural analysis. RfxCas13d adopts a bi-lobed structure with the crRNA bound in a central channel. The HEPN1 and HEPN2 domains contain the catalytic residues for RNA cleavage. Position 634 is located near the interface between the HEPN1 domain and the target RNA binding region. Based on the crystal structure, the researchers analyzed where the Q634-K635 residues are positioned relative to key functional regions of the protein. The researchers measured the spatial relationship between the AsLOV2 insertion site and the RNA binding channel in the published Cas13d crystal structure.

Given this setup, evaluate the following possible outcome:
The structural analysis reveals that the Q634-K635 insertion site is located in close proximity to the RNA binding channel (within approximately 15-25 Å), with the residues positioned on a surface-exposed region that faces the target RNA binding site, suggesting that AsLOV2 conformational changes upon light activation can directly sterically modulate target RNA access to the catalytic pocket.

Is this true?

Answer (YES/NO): NO